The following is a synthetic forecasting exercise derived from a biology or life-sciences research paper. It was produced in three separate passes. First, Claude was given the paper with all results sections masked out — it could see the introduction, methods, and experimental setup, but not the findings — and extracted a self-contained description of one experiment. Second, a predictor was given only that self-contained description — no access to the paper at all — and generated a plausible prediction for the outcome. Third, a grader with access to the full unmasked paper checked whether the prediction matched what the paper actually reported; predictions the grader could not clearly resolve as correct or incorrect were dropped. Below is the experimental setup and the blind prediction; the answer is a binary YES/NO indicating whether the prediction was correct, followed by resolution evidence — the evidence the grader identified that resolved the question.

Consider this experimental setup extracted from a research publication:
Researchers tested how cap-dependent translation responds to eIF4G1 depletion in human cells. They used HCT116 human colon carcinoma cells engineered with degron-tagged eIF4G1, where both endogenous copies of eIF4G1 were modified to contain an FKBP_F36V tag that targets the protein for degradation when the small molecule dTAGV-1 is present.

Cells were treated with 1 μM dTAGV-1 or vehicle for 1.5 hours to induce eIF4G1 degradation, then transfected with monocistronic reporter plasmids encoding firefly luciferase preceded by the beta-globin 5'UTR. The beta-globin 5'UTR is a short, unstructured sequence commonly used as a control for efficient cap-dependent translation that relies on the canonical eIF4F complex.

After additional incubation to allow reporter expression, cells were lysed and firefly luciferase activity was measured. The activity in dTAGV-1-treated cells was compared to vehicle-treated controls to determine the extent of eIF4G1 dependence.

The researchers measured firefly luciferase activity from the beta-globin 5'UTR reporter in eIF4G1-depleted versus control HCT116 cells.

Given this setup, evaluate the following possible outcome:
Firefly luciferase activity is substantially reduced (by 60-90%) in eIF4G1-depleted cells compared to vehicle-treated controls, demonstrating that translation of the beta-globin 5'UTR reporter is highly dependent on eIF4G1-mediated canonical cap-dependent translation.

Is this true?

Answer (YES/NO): YES